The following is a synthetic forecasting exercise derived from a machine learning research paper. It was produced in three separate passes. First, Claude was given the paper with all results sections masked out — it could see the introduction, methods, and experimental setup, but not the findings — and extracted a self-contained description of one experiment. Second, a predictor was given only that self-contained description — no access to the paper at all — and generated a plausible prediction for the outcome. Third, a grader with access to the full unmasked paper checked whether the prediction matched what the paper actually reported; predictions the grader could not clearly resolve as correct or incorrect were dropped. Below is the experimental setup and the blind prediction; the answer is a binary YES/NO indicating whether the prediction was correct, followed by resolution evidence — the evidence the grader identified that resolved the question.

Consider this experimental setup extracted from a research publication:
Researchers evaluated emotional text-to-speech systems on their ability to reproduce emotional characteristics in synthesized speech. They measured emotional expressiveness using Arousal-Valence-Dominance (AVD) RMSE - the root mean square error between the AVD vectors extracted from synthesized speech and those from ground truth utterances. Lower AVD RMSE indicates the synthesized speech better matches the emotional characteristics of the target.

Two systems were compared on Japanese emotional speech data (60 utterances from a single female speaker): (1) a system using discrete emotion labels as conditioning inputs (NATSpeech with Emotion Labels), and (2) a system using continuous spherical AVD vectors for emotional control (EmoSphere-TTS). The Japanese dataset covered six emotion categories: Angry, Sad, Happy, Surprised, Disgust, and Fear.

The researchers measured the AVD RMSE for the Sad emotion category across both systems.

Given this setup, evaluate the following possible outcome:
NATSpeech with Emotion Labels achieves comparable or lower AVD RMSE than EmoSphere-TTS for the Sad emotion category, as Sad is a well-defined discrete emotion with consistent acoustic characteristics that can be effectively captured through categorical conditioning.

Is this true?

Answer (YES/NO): NO